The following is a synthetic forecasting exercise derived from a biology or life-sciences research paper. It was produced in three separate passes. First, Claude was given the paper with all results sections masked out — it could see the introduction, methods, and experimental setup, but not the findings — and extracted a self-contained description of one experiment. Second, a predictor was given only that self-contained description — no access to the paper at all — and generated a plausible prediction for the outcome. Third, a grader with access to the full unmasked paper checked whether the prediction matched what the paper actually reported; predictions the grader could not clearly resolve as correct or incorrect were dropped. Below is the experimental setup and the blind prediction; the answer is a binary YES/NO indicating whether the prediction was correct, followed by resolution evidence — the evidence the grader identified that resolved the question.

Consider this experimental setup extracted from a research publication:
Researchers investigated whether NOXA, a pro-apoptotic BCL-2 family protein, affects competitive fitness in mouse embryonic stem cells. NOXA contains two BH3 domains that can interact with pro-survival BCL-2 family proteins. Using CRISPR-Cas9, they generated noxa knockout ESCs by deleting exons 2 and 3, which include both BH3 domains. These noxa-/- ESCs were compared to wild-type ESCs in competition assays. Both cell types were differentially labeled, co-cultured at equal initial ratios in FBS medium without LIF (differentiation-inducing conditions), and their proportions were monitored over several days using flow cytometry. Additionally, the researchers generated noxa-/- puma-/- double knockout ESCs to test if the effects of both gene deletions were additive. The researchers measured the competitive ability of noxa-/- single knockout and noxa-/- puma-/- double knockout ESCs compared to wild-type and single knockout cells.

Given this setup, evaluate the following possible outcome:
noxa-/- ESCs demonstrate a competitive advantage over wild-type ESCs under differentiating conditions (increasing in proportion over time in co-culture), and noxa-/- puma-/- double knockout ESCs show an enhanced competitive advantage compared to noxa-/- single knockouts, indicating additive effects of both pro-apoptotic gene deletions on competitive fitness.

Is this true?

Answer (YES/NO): NO